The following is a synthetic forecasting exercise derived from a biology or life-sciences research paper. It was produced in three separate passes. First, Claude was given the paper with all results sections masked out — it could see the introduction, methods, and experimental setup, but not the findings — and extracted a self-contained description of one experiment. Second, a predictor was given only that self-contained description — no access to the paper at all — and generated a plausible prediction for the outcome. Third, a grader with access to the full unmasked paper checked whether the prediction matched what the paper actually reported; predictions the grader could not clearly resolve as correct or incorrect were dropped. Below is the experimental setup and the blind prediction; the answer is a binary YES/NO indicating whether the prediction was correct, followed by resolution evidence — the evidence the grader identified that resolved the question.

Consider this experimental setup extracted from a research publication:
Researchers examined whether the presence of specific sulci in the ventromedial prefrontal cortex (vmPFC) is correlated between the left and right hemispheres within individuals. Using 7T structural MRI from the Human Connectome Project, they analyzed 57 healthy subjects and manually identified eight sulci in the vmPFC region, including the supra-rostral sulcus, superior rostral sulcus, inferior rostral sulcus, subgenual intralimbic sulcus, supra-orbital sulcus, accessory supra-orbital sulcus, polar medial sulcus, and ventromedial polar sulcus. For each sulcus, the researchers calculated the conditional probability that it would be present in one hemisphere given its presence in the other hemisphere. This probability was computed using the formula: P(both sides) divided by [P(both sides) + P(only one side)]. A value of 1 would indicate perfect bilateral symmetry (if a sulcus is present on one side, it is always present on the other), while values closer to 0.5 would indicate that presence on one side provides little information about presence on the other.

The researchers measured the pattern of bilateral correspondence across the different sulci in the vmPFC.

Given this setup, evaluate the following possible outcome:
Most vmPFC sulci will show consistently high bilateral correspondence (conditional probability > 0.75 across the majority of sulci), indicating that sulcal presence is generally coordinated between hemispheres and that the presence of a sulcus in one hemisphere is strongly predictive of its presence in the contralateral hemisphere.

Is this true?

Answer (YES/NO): NO